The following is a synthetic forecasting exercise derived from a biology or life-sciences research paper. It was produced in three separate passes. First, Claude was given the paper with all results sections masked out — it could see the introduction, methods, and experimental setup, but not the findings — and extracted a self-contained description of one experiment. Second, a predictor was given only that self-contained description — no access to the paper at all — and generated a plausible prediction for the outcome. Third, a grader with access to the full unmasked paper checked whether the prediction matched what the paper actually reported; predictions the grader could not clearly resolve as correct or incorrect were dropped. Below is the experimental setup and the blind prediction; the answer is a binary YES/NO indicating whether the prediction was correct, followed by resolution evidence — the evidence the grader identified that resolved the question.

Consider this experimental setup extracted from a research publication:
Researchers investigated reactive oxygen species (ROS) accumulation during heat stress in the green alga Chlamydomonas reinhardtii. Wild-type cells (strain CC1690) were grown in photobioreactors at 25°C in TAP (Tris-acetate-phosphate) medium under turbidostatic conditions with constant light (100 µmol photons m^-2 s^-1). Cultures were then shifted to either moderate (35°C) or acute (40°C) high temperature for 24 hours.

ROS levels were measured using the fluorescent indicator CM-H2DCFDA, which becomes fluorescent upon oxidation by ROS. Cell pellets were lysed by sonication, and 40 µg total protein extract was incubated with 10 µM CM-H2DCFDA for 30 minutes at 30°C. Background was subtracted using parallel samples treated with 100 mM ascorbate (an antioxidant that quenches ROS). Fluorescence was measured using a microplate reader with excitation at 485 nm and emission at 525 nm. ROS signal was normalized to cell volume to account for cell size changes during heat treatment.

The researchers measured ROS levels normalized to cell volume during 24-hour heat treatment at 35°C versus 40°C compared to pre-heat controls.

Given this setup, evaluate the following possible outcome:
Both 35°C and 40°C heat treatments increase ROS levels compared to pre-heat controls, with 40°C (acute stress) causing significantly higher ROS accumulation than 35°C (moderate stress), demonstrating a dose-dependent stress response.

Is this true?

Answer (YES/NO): NO